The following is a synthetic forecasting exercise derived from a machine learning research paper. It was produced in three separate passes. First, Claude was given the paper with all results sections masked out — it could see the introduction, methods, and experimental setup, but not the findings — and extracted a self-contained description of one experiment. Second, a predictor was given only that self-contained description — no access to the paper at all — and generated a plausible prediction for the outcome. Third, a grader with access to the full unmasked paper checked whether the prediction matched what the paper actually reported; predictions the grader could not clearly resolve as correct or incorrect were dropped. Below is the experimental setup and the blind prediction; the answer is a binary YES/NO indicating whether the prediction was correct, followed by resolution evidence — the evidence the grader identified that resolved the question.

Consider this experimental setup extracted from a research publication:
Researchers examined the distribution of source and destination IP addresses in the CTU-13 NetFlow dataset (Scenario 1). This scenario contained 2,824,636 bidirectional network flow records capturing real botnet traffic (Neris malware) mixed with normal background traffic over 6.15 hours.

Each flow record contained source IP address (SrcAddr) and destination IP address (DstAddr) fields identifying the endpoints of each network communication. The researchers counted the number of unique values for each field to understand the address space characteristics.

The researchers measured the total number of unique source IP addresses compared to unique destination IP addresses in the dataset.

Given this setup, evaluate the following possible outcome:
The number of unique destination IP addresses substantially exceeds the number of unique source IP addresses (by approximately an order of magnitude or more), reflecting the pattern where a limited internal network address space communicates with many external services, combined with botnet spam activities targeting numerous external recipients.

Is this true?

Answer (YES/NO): NO